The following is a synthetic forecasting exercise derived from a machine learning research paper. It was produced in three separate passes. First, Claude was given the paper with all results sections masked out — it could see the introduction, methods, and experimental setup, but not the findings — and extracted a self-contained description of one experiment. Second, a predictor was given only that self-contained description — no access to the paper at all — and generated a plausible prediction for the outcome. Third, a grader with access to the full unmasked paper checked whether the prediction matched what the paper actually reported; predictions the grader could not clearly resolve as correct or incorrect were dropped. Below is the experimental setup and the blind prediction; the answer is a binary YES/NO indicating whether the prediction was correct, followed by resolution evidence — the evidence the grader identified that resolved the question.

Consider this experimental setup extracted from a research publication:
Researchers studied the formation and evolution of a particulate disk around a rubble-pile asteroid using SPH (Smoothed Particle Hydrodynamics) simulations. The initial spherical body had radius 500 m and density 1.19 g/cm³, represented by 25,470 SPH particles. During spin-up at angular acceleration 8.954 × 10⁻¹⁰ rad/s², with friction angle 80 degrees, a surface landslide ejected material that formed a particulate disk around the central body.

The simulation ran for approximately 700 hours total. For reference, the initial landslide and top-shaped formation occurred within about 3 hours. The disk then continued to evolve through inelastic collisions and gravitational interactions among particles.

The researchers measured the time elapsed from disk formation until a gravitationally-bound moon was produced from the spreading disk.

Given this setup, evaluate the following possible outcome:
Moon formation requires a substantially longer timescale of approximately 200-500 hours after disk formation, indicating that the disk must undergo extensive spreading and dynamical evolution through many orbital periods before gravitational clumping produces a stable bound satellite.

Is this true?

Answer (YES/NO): YES